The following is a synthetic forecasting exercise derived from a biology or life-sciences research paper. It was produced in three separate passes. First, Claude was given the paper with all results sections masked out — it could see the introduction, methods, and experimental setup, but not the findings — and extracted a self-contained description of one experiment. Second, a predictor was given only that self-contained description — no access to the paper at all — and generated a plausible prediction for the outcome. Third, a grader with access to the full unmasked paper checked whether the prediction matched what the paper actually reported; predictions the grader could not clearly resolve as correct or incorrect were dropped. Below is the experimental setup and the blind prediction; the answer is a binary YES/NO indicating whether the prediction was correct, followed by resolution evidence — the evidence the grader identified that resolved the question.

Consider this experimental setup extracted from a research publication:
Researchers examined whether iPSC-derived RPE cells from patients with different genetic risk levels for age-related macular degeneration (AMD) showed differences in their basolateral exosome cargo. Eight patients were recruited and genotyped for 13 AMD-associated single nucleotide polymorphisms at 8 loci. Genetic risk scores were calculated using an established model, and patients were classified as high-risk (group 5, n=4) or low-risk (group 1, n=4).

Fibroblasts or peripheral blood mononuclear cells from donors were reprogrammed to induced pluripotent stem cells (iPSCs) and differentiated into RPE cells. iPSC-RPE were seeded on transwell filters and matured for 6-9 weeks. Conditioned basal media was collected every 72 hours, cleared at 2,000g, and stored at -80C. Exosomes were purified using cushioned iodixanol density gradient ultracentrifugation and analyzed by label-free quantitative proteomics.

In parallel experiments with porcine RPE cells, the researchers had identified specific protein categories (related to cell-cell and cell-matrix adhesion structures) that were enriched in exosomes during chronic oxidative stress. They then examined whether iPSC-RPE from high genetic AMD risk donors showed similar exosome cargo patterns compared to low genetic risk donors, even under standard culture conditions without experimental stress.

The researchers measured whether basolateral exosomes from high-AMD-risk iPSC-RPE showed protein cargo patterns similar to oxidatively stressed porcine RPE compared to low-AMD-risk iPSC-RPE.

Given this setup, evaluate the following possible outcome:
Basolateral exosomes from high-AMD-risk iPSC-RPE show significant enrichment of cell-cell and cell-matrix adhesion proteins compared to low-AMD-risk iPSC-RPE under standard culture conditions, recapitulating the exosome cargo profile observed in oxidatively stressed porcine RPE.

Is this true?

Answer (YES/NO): YES